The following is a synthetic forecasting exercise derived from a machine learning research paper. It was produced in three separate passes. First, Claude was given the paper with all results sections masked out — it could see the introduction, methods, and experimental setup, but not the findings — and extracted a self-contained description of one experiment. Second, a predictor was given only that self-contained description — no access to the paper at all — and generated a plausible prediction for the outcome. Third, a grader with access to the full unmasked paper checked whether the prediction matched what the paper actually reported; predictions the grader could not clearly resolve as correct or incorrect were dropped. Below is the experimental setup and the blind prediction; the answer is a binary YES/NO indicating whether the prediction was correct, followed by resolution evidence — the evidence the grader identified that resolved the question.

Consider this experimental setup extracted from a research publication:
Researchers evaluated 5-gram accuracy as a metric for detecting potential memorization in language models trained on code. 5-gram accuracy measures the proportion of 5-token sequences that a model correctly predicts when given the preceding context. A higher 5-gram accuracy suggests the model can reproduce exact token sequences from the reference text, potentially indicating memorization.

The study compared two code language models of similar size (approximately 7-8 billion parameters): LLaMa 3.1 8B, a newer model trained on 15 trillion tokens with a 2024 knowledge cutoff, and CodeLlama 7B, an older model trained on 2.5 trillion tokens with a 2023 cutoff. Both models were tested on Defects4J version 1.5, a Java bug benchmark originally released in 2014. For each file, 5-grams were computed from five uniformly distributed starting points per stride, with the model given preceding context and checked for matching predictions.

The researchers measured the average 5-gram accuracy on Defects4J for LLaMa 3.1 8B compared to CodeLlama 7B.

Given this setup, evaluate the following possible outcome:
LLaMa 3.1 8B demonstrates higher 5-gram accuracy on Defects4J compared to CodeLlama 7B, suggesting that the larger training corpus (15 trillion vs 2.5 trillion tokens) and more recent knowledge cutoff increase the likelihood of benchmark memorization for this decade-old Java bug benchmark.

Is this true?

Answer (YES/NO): NO